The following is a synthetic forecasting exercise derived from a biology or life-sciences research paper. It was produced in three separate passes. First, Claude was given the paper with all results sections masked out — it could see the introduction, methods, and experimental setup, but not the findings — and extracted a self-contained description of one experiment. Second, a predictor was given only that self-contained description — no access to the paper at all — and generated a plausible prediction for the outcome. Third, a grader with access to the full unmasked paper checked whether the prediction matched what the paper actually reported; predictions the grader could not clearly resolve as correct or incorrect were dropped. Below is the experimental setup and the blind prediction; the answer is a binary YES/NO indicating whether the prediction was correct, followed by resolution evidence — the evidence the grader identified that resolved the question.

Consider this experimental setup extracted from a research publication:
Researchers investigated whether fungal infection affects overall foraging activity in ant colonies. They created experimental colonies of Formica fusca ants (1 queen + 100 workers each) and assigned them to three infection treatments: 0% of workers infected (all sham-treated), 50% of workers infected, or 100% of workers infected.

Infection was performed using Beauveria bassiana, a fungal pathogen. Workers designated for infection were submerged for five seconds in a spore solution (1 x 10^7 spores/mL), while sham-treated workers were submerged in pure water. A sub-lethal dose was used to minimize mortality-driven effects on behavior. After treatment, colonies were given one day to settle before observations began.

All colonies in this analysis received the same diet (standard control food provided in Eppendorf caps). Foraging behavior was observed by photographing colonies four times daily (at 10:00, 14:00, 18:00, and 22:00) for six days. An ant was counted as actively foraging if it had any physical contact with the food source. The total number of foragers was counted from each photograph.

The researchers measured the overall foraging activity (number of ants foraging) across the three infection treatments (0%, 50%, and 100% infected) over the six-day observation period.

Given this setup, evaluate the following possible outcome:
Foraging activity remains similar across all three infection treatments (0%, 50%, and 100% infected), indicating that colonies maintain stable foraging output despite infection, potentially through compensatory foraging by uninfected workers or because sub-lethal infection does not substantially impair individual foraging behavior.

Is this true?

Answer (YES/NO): YES